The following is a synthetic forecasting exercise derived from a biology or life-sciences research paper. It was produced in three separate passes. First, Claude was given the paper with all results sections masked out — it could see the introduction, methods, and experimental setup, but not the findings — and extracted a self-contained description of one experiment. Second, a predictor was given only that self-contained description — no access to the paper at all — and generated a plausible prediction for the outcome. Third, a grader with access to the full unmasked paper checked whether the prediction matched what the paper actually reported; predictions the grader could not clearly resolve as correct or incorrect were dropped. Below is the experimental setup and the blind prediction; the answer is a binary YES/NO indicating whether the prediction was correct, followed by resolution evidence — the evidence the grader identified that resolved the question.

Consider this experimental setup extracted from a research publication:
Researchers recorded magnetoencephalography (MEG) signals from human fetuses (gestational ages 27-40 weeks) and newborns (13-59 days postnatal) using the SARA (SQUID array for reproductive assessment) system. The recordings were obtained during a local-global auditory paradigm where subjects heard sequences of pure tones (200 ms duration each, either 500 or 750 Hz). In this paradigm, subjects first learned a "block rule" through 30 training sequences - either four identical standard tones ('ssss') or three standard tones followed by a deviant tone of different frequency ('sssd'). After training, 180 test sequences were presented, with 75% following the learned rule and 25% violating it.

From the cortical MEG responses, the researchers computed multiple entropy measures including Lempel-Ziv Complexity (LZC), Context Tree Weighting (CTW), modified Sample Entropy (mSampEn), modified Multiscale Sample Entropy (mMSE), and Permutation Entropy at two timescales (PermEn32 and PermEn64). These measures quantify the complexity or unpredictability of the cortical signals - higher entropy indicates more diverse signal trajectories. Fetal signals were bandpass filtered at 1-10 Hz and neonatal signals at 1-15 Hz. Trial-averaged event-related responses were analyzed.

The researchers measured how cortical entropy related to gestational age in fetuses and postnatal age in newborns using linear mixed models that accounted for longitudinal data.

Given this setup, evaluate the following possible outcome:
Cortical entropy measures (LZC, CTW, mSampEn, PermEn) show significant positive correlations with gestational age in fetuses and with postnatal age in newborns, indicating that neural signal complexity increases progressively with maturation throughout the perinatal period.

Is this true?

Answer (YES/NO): NO